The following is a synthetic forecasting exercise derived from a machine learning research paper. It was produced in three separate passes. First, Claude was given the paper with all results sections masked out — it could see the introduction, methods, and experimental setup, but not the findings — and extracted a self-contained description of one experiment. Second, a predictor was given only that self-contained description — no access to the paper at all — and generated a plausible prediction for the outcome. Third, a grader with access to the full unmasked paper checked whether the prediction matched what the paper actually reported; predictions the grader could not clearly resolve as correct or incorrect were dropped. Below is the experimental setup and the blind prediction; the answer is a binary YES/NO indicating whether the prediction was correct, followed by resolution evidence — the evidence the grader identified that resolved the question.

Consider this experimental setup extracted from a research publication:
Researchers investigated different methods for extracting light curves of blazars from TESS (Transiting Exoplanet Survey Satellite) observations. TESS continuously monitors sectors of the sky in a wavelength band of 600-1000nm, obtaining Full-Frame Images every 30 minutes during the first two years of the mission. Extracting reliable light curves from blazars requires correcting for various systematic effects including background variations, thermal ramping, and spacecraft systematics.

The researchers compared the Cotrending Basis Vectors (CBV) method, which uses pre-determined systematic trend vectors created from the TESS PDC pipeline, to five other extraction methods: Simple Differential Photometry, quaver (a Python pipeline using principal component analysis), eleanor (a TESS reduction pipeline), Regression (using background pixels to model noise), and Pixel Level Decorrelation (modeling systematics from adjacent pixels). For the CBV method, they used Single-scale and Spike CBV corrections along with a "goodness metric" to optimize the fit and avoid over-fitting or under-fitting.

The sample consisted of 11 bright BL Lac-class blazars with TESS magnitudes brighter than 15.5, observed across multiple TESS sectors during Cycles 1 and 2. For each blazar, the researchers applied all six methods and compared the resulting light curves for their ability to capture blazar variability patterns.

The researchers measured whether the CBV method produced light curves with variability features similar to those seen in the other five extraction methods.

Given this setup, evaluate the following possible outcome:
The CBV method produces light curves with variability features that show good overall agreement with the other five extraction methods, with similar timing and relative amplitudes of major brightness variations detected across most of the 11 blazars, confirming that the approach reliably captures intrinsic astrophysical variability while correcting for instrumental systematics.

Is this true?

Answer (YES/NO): NO